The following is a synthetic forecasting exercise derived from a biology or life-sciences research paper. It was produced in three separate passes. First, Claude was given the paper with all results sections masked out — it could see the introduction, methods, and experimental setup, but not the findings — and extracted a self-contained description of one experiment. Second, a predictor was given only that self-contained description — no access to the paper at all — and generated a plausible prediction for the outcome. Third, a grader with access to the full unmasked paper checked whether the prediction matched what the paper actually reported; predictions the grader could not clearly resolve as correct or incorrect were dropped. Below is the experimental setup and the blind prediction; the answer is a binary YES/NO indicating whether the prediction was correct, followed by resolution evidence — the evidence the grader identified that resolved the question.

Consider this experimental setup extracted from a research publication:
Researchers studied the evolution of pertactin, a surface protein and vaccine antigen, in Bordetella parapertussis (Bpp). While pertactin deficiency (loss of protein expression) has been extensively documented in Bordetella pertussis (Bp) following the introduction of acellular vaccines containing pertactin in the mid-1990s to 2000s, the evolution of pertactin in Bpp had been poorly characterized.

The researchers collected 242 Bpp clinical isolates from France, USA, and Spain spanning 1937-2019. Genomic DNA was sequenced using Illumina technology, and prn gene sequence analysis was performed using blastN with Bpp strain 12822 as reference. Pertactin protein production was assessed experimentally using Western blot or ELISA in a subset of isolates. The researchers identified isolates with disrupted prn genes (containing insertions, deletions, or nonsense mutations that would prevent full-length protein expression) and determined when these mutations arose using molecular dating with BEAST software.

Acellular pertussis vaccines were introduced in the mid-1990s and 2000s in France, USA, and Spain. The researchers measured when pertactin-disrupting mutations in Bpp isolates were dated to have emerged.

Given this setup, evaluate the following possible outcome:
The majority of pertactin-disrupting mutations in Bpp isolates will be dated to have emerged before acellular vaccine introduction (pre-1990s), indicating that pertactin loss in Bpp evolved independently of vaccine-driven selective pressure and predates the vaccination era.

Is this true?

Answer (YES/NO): NO